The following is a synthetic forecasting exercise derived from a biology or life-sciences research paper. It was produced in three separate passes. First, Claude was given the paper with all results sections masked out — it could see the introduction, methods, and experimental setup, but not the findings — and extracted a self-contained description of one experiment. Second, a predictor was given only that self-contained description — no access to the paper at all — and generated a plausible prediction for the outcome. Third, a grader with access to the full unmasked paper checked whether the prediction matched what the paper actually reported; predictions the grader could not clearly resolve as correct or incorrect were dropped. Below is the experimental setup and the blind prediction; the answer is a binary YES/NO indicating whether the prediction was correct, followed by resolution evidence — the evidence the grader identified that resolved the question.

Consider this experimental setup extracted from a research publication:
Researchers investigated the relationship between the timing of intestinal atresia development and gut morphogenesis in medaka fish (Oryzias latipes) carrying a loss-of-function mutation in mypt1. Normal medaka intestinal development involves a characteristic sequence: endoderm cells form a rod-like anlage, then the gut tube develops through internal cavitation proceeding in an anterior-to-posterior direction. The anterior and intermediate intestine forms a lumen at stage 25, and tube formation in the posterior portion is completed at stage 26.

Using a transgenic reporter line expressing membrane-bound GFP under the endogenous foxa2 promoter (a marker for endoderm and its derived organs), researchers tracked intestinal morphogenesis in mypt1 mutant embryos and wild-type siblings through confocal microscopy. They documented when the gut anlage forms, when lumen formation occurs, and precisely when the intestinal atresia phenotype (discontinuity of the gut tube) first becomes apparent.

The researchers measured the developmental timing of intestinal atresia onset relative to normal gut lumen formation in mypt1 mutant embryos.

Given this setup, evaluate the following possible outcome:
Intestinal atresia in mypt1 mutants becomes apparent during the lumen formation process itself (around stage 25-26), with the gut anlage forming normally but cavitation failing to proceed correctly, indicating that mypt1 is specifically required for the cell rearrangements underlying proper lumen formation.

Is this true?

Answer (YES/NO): NO